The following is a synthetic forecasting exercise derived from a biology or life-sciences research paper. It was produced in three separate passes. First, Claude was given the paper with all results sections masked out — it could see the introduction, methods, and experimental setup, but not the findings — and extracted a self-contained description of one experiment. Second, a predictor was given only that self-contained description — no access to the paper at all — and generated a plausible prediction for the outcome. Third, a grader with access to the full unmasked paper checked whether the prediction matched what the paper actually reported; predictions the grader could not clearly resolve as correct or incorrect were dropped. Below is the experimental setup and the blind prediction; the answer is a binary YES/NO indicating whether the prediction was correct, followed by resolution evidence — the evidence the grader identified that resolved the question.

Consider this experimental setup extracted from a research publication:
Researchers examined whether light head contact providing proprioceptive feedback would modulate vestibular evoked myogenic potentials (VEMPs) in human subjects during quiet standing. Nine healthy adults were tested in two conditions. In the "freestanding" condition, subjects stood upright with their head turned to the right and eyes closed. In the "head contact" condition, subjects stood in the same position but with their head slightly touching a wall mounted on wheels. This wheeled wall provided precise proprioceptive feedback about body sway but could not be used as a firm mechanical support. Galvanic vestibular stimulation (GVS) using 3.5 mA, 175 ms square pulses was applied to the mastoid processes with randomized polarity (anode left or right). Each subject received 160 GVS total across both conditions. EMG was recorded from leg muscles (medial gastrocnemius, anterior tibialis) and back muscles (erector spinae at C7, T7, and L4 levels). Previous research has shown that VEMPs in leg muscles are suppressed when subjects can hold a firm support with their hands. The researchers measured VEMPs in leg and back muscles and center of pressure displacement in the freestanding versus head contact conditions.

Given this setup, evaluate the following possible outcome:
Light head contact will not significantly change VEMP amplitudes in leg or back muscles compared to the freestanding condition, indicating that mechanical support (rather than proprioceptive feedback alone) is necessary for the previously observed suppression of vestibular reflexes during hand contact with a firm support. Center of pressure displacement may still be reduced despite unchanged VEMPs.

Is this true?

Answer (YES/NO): NO